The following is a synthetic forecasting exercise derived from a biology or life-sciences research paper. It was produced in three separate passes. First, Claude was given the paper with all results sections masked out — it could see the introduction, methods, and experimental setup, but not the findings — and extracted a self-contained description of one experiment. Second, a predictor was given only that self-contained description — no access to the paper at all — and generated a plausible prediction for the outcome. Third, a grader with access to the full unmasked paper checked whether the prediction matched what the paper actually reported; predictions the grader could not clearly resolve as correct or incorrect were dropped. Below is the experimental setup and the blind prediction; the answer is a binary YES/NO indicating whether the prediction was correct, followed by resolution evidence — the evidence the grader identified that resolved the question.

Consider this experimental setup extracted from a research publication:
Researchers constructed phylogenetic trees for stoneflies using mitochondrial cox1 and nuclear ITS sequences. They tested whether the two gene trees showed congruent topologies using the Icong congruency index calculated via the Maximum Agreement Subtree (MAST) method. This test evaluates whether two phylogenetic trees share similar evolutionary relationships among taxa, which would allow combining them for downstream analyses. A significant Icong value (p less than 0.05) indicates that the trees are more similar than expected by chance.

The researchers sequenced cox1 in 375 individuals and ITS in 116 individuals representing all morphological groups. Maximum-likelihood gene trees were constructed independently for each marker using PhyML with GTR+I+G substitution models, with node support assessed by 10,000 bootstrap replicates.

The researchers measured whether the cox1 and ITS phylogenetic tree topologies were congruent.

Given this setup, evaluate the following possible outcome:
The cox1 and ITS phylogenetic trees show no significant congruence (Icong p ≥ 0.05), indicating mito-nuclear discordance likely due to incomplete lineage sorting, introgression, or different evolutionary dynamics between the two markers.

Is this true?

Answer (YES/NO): NO